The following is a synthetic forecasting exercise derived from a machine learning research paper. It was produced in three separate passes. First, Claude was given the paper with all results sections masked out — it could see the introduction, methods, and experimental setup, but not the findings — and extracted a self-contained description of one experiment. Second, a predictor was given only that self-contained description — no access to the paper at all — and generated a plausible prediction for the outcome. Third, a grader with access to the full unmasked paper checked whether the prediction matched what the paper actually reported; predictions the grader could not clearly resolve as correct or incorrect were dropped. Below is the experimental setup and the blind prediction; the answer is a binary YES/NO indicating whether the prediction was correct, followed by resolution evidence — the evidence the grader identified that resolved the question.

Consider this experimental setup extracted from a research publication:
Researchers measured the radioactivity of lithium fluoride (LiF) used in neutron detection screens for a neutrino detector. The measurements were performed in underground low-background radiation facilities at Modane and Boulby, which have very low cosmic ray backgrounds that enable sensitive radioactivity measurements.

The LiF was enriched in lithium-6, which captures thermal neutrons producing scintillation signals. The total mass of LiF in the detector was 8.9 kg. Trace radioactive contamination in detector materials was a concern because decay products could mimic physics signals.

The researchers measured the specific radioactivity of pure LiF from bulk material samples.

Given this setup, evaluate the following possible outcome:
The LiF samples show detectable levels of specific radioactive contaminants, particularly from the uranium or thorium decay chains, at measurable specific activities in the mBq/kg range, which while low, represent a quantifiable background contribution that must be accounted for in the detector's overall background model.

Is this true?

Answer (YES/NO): YES